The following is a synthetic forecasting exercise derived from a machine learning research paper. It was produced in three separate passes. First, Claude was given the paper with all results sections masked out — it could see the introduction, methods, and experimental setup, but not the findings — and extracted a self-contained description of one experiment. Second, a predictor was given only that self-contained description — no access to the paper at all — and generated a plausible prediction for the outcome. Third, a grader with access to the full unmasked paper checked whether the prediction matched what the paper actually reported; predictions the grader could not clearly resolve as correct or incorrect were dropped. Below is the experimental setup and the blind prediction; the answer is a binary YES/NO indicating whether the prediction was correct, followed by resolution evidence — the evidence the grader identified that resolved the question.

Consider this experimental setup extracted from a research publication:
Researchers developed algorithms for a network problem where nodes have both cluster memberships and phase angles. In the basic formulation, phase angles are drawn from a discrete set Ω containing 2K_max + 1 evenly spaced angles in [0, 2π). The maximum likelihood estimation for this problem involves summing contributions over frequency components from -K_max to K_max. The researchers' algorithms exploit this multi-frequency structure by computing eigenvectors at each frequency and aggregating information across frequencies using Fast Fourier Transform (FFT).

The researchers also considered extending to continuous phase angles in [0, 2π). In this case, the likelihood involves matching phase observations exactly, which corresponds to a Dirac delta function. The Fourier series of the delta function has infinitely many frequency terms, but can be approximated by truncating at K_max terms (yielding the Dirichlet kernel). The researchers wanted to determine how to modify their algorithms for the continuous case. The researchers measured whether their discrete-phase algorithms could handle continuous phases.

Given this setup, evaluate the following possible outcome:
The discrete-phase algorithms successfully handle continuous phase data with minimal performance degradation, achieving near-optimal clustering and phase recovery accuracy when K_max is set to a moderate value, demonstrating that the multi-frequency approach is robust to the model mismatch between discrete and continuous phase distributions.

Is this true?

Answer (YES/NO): YES